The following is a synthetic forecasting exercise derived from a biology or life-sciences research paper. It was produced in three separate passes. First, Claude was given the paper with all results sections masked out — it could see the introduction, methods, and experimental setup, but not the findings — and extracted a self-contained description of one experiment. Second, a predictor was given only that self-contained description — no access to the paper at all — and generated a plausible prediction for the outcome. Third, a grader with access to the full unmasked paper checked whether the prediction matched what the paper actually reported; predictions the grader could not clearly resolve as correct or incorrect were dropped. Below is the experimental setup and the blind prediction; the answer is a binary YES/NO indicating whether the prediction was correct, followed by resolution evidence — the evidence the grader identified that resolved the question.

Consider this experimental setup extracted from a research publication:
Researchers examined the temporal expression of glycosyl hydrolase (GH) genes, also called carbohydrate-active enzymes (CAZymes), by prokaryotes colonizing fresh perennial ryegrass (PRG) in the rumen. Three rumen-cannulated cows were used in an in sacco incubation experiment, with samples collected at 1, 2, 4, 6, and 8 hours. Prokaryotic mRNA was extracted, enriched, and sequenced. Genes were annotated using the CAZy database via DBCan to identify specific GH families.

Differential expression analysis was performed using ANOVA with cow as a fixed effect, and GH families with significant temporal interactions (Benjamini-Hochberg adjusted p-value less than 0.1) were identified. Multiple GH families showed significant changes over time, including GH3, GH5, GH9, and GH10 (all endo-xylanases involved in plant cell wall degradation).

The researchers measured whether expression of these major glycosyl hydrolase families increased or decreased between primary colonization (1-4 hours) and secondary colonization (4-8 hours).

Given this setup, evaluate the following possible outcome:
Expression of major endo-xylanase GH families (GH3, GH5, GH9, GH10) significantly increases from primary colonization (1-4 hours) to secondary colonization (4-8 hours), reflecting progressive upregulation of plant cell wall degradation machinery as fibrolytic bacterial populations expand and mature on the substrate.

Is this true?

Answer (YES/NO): YES